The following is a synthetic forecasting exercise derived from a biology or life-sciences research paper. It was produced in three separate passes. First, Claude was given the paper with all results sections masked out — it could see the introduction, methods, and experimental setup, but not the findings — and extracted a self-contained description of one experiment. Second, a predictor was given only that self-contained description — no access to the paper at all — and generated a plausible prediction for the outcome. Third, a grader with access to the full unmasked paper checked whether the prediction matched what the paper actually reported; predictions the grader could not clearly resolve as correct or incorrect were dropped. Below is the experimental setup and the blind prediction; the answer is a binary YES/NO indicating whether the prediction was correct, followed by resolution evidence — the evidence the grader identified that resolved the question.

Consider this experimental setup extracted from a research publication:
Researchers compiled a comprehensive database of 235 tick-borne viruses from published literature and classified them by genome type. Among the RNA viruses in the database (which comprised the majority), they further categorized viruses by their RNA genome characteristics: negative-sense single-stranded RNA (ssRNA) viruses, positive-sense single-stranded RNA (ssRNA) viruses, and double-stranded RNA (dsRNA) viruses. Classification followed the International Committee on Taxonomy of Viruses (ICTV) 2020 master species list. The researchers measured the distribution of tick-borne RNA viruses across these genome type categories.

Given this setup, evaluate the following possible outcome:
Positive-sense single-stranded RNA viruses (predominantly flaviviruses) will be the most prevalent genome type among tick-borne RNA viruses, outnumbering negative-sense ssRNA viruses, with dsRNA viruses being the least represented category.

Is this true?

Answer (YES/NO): NO